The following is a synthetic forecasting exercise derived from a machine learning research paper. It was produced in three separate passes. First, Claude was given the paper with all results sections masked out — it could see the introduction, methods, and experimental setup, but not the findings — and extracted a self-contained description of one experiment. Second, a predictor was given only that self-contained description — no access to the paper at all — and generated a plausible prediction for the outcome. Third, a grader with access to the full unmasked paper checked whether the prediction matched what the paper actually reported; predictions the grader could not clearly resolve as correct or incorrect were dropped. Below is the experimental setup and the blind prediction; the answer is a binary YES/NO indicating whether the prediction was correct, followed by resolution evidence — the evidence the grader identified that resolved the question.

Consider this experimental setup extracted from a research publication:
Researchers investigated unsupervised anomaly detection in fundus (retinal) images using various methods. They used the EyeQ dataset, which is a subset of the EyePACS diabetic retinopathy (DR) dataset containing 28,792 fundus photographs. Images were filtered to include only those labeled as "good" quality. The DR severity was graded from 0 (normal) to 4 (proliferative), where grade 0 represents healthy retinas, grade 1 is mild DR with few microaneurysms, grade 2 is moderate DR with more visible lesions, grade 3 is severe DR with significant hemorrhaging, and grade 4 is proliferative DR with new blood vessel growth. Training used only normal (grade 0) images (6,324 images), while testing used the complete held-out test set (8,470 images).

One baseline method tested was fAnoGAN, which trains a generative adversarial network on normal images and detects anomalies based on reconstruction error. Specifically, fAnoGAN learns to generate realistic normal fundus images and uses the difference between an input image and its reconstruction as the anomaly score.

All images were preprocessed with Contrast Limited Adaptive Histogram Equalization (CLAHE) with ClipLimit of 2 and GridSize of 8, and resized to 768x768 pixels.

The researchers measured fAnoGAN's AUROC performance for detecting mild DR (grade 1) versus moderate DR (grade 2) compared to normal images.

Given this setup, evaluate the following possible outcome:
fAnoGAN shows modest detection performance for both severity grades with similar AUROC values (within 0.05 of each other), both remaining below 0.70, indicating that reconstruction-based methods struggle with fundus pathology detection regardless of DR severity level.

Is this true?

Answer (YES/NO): YES